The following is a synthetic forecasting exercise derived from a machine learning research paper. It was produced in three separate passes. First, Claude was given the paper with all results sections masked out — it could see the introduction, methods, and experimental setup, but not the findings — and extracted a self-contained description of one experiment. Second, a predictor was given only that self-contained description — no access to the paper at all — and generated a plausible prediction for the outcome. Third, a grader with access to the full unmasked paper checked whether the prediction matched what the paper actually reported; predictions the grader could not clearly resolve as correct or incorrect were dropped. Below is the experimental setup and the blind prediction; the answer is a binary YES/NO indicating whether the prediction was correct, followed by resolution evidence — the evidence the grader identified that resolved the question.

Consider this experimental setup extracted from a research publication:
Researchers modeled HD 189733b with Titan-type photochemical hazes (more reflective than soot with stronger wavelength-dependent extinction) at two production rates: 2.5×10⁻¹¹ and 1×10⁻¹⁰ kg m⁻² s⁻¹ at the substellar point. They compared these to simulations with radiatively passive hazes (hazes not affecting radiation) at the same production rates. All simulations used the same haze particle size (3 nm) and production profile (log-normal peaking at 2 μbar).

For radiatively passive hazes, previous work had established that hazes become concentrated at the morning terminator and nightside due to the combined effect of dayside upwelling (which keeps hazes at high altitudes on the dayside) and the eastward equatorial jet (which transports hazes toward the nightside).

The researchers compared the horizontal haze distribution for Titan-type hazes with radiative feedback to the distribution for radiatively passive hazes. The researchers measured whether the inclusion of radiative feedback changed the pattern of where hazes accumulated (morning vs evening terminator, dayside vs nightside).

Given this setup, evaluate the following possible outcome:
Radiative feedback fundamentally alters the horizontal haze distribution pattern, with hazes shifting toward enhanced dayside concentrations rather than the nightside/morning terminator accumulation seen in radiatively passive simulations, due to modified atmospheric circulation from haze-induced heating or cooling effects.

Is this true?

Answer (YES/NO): NO